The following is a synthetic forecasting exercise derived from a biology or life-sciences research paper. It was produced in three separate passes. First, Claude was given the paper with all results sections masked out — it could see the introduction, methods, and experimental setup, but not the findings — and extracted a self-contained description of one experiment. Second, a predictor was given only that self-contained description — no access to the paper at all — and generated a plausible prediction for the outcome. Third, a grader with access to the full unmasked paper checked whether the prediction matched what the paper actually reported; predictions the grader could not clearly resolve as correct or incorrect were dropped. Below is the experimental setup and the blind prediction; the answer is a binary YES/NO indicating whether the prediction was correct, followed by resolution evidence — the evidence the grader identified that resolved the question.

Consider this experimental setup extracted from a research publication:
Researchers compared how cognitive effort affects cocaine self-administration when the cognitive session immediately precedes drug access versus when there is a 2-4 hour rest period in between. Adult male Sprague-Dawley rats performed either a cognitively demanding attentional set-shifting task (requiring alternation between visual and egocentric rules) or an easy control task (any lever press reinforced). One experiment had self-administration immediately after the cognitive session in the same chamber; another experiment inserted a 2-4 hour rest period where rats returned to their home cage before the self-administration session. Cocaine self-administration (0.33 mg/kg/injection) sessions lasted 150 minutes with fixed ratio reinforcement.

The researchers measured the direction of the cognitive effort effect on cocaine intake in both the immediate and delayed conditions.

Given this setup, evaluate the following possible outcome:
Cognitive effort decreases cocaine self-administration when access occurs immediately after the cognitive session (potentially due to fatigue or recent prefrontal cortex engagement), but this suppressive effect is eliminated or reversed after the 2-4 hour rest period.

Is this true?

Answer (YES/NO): NO